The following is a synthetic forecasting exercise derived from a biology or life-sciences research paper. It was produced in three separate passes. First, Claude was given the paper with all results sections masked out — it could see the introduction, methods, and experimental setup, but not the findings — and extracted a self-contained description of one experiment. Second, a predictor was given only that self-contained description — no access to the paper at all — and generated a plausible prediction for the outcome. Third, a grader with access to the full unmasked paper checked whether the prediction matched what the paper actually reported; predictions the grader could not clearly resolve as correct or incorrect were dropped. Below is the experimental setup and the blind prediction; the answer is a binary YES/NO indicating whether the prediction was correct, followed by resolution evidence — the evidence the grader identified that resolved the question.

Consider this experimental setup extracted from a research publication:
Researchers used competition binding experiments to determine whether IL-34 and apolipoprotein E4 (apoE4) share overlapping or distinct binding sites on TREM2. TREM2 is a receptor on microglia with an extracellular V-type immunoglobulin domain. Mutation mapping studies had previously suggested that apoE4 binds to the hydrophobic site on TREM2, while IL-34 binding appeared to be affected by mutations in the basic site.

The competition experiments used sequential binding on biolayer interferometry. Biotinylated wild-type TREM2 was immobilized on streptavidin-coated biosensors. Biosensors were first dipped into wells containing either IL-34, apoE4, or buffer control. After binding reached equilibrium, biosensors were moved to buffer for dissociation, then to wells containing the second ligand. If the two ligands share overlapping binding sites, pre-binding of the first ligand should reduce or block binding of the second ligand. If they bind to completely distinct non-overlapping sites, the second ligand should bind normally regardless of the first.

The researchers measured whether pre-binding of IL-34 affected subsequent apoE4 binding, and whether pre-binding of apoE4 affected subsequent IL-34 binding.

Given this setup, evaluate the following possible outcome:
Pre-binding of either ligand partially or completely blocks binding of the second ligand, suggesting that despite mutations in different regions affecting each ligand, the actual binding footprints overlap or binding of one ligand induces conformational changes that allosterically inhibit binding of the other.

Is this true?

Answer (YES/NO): NO